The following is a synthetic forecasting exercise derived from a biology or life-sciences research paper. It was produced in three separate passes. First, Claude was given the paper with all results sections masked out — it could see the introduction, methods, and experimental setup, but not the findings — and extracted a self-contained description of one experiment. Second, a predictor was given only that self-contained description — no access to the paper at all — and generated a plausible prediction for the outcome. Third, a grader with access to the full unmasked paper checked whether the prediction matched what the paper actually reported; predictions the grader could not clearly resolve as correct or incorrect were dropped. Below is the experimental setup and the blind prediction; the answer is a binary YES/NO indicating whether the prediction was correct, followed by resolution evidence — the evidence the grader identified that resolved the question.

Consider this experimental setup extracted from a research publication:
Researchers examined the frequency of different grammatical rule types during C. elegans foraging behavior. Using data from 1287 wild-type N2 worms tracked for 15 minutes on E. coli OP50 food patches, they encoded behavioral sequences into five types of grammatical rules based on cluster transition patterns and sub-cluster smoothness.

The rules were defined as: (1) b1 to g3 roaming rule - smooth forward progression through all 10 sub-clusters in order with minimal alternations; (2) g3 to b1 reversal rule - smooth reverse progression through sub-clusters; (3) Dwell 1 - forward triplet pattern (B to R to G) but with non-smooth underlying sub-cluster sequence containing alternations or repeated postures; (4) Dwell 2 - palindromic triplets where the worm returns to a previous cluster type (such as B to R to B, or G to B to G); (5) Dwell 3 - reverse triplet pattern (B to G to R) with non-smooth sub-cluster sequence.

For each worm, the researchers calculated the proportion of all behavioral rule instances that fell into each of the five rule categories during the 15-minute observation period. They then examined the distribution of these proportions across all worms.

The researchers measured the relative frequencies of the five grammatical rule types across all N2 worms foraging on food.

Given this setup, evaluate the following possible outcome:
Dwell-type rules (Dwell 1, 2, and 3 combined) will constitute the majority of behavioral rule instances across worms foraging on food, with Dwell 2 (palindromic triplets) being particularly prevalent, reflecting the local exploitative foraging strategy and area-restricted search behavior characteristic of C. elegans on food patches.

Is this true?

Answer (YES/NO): YES